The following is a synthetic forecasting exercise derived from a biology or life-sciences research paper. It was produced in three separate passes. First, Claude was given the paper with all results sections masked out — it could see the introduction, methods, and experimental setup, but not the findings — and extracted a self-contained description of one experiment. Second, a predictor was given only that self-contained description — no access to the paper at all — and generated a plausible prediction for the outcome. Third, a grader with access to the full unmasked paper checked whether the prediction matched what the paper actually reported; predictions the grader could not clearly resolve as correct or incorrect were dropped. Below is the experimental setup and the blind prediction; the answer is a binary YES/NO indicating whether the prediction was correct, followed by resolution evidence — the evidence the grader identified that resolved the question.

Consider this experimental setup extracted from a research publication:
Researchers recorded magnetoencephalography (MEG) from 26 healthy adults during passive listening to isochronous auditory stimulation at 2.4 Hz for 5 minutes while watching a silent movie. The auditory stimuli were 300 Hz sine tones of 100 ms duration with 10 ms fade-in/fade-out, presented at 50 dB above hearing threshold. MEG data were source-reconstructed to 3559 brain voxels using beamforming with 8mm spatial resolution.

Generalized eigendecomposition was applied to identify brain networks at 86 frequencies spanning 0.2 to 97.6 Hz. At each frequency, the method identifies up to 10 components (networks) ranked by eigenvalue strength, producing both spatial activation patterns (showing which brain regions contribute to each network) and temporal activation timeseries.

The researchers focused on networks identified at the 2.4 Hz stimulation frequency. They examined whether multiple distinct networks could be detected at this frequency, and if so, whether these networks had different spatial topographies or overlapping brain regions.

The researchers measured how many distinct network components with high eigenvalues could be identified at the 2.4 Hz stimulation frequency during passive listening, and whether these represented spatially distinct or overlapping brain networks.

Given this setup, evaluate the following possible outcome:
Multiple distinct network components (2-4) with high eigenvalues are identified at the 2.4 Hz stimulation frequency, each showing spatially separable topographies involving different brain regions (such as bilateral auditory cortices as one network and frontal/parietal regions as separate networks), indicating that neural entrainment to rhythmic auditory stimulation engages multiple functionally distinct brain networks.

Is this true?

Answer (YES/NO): YES